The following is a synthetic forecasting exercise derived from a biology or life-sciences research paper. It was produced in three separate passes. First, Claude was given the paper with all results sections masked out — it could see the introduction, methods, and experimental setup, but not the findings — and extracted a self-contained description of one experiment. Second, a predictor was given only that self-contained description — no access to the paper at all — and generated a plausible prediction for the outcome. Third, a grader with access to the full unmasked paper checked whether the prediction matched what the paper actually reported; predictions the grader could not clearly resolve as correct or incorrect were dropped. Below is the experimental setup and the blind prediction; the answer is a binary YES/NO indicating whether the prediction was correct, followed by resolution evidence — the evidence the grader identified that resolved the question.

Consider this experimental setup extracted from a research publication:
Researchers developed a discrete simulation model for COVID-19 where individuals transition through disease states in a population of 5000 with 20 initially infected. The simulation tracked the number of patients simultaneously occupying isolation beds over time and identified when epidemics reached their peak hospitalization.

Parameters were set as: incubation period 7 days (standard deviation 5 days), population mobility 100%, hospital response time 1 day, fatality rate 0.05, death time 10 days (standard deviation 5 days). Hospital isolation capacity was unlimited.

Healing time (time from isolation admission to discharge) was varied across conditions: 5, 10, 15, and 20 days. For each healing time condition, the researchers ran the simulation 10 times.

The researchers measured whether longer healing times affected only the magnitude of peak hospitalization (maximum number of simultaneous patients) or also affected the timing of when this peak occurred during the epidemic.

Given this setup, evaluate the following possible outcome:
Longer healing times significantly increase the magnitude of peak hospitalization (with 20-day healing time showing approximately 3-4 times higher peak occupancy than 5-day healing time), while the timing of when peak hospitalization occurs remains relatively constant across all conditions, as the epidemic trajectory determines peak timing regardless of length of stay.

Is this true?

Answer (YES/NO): NO